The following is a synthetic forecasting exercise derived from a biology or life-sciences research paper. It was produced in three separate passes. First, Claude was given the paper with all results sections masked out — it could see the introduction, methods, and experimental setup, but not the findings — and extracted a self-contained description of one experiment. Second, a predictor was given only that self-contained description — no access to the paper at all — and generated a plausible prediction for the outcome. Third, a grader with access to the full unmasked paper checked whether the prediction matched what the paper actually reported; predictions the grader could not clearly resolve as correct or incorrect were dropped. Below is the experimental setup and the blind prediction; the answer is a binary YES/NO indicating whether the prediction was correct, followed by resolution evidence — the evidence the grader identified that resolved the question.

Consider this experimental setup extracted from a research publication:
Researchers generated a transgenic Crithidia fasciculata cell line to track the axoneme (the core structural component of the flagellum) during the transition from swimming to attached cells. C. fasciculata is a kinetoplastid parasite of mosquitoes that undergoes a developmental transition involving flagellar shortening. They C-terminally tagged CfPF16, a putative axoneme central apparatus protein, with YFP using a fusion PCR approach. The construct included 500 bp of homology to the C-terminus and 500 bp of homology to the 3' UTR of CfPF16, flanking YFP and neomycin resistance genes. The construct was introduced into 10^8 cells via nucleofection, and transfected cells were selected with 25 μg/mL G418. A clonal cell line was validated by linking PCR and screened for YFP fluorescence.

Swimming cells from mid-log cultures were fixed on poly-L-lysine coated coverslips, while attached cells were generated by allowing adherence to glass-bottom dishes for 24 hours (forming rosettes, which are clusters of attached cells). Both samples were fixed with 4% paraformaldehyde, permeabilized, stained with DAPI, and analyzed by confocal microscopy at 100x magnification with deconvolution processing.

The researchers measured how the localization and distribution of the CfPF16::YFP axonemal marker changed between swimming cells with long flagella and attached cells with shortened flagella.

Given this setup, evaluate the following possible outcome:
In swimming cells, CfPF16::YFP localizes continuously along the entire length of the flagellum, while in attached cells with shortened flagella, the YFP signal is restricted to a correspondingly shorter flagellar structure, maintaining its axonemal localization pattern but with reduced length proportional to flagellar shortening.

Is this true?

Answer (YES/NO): YES